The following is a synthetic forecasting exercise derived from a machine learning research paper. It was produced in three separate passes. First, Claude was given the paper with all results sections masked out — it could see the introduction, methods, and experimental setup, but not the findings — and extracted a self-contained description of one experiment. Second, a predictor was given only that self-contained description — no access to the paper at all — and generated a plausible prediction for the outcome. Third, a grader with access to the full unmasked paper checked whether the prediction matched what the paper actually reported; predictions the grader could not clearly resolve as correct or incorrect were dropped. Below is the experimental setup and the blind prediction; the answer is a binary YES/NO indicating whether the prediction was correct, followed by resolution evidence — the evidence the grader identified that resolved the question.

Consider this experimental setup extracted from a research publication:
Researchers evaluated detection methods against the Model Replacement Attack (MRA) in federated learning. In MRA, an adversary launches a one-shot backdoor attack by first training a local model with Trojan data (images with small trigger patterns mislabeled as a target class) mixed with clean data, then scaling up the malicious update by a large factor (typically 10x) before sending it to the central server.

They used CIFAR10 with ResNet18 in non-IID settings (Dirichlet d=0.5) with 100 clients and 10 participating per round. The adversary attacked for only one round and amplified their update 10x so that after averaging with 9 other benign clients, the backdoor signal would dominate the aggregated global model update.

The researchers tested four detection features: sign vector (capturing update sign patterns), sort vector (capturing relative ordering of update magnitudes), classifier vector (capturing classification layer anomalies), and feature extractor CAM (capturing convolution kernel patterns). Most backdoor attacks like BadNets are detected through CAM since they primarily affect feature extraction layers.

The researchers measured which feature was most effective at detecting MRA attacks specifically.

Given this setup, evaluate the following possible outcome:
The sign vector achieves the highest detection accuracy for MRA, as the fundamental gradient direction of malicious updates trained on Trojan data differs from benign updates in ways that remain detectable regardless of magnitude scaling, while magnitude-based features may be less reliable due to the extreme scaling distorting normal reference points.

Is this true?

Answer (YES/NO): NO